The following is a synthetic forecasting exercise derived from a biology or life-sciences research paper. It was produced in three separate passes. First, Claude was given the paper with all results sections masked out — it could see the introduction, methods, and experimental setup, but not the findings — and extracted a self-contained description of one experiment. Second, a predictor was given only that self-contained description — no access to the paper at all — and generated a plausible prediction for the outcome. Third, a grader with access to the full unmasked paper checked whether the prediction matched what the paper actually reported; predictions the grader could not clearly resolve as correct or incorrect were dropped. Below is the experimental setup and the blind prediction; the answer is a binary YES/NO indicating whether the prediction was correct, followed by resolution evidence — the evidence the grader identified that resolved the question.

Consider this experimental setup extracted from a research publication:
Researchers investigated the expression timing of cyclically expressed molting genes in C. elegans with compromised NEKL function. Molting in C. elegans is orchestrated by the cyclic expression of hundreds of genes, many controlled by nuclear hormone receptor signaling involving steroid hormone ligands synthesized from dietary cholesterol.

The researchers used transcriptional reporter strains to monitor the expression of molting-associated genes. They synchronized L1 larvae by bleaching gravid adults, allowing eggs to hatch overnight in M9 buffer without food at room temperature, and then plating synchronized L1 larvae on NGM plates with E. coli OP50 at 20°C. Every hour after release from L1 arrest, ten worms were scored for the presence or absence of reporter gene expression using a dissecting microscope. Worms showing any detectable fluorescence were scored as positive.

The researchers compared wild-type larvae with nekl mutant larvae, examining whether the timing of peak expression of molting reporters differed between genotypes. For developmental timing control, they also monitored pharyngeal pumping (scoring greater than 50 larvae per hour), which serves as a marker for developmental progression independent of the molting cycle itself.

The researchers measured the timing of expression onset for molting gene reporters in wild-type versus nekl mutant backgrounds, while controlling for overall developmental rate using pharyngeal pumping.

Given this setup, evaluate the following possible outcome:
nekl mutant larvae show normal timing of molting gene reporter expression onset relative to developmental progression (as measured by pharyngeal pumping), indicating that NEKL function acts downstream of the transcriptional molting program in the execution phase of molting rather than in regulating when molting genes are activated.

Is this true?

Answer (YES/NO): NO